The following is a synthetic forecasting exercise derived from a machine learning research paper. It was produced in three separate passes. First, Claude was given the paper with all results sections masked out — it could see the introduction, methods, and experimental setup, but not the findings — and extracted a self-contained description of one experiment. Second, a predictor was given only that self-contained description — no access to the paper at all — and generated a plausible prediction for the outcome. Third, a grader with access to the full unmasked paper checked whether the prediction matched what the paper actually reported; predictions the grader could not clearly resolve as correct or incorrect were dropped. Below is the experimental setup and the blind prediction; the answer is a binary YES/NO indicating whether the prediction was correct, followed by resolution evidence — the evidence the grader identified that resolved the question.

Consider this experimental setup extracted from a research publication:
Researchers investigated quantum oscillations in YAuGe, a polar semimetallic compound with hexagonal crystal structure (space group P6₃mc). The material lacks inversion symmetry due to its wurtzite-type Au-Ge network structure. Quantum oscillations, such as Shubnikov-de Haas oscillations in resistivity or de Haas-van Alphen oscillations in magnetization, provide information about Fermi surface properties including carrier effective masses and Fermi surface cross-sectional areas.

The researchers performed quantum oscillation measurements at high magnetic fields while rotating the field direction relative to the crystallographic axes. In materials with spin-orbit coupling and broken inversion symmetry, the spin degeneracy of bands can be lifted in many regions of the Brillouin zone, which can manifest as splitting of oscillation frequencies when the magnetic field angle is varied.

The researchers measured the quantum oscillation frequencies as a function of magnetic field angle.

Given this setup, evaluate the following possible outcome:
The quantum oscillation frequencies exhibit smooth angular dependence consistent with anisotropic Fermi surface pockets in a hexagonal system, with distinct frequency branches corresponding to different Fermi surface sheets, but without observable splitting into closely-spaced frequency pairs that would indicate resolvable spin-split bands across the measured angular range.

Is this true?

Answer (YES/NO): NO